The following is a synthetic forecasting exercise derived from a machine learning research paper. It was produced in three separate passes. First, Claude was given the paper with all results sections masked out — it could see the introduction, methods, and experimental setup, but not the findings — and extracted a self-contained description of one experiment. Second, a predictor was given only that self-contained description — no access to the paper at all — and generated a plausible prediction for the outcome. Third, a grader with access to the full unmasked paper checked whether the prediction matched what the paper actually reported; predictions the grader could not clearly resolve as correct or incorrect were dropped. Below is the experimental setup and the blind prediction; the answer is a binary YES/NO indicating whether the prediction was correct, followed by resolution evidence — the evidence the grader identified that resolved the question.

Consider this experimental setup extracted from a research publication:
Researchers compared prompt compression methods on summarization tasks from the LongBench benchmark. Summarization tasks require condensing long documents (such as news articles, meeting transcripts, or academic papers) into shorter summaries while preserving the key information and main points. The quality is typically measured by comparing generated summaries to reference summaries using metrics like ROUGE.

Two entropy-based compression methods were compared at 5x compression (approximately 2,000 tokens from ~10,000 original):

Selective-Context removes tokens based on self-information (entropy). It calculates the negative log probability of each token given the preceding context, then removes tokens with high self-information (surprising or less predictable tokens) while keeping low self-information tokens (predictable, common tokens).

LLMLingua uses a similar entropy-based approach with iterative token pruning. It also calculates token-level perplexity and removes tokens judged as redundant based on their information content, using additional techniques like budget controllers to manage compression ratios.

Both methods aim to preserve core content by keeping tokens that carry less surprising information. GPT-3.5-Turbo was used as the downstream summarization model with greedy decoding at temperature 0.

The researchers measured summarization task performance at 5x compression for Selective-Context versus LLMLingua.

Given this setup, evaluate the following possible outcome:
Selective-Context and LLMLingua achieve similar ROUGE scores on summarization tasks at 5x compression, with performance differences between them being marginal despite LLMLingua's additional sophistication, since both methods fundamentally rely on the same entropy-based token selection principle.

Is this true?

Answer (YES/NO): YES